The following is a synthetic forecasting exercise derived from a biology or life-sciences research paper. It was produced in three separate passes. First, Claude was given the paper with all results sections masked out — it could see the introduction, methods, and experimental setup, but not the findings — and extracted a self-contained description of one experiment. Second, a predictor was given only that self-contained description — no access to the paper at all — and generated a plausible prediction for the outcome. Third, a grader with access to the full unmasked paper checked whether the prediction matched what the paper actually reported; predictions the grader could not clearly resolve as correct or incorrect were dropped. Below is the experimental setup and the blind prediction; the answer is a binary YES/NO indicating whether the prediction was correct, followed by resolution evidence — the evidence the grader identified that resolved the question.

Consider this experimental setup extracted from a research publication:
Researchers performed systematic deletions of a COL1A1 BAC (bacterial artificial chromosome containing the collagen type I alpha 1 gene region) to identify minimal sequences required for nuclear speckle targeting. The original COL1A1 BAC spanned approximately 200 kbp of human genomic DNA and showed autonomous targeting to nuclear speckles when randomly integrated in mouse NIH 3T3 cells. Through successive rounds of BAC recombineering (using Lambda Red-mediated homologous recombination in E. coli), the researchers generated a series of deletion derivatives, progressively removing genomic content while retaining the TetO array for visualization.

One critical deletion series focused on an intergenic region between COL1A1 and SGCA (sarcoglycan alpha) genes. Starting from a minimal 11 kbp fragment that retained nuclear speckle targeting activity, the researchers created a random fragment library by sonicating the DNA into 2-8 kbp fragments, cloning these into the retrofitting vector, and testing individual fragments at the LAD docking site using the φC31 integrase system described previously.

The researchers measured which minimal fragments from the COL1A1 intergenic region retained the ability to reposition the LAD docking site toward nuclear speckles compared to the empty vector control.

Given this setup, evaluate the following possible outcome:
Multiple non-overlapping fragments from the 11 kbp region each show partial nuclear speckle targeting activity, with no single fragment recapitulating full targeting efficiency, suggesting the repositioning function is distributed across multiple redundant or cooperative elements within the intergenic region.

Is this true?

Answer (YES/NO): NO